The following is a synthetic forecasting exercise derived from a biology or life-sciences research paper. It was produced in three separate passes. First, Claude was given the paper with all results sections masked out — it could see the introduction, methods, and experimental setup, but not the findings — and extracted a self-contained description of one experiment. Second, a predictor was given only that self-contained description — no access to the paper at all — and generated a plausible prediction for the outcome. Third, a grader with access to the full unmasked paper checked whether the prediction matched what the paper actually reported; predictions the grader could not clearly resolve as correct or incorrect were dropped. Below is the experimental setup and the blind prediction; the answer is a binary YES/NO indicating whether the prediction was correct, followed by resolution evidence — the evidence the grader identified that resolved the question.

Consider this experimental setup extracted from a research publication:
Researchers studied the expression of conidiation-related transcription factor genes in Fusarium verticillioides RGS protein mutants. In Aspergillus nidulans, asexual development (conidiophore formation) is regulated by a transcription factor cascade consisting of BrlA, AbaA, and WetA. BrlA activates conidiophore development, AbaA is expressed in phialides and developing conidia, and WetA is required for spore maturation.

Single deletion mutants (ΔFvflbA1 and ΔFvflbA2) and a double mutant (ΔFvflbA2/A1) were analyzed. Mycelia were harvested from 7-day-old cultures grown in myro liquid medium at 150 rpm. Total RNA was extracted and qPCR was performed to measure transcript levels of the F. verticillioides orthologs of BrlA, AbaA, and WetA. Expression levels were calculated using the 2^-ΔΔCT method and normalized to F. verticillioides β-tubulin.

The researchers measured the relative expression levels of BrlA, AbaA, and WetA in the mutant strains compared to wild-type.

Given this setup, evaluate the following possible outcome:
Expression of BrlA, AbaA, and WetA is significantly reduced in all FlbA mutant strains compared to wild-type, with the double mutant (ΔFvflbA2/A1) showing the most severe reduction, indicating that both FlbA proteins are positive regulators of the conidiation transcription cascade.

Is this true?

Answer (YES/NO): NO